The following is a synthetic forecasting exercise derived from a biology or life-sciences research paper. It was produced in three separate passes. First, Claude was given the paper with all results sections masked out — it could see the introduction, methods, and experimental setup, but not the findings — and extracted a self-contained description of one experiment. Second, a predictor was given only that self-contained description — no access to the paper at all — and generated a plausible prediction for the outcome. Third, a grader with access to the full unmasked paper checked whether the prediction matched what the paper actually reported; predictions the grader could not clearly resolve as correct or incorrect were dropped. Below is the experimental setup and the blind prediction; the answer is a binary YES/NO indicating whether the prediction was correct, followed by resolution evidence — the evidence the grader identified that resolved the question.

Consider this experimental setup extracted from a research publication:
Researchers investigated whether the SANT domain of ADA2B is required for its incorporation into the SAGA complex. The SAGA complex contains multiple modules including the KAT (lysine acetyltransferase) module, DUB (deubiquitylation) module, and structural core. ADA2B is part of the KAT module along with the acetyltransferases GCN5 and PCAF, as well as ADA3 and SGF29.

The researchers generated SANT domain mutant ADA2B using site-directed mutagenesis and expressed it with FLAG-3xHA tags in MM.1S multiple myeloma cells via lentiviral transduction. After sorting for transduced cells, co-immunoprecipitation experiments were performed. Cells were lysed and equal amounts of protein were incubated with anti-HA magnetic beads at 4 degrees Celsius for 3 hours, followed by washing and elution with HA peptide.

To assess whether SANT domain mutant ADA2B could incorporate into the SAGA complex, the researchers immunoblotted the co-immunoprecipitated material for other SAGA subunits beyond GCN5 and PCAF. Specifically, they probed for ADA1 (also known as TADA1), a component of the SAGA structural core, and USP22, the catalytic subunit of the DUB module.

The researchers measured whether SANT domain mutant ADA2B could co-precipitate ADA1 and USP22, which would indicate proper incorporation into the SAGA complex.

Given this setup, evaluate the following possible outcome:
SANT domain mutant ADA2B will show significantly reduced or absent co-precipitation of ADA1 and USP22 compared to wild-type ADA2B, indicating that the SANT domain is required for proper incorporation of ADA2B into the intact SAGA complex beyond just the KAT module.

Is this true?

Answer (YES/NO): YES